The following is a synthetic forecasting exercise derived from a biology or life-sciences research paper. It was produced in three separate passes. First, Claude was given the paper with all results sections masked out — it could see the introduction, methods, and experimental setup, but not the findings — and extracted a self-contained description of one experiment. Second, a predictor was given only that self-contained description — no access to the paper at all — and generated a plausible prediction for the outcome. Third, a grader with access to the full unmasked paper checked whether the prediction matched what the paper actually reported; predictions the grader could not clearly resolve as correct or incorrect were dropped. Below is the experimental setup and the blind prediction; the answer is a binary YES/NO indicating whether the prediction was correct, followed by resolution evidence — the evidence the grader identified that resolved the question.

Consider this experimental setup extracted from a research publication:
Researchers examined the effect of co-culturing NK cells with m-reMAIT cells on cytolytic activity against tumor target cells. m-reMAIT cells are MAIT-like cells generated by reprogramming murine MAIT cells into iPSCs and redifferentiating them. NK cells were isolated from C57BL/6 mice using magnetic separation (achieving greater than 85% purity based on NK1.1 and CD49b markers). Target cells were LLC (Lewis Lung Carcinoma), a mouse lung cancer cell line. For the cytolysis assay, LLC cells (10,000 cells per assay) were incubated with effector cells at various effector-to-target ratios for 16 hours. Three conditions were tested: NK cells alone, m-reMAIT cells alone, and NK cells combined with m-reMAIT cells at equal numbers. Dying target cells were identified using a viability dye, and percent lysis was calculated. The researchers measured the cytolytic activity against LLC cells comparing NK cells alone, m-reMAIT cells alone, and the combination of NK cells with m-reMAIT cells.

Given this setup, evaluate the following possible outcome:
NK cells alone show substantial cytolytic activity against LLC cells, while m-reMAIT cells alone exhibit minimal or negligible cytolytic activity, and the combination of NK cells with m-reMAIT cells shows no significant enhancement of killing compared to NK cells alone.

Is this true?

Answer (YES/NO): NO